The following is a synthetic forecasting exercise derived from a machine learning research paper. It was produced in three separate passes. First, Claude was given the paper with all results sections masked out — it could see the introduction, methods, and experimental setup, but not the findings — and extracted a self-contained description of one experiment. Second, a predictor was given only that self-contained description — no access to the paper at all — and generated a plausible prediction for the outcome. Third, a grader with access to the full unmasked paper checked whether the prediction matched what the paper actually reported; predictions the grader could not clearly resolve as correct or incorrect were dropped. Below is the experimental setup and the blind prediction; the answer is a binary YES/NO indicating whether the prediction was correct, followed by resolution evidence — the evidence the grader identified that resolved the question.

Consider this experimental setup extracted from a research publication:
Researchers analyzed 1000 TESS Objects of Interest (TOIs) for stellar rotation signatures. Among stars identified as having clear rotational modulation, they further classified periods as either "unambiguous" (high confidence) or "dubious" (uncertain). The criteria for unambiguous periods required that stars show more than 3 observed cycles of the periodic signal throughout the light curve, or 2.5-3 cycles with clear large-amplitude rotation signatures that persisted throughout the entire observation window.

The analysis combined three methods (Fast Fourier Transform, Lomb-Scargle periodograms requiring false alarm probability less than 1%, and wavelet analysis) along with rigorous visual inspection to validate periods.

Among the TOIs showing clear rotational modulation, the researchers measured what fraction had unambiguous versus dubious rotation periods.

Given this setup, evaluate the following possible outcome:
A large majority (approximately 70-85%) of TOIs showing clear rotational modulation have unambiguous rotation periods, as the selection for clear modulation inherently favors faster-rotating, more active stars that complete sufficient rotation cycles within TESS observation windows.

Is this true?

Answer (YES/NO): YES